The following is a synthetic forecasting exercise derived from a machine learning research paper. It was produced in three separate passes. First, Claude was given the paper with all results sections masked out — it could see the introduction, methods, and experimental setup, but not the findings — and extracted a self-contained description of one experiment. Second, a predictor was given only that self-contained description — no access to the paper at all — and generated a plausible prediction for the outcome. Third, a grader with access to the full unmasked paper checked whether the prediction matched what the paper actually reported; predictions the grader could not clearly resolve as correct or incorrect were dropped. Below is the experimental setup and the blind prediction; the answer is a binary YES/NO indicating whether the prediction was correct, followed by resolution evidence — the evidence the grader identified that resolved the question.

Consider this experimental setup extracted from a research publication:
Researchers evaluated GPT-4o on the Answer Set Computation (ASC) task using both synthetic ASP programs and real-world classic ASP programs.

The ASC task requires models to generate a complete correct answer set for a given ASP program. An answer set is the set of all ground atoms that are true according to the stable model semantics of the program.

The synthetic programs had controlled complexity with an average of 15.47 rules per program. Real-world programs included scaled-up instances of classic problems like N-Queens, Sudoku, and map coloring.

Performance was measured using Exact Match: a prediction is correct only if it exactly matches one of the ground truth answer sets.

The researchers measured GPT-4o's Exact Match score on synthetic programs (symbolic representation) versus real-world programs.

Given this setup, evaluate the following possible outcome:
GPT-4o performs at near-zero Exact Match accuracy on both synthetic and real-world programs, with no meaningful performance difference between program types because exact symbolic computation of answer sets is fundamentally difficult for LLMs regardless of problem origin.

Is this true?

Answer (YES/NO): NO